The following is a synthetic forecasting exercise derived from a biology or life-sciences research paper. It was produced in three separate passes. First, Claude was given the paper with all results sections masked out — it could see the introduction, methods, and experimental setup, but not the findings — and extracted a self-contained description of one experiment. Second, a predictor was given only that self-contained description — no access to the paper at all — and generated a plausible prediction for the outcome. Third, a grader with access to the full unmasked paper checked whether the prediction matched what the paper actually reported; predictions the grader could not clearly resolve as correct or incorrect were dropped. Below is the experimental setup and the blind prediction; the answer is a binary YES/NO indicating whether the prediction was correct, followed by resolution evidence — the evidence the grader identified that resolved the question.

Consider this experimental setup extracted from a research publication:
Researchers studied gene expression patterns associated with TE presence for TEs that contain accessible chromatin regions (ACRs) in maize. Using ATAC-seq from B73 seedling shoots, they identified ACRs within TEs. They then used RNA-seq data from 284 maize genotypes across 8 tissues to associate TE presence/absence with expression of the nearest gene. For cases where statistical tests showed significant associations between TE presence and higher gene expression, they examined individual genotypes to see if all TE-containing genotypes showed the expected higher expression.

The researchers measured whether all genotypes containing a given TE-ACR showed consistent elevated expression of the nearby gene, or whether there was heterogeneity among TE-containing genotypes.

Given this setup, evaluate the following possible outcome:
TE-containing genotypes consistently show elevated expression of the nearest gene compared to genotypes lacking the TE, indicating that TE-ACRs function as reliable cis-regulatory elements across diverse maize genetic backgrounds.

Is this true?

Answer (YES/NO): NO